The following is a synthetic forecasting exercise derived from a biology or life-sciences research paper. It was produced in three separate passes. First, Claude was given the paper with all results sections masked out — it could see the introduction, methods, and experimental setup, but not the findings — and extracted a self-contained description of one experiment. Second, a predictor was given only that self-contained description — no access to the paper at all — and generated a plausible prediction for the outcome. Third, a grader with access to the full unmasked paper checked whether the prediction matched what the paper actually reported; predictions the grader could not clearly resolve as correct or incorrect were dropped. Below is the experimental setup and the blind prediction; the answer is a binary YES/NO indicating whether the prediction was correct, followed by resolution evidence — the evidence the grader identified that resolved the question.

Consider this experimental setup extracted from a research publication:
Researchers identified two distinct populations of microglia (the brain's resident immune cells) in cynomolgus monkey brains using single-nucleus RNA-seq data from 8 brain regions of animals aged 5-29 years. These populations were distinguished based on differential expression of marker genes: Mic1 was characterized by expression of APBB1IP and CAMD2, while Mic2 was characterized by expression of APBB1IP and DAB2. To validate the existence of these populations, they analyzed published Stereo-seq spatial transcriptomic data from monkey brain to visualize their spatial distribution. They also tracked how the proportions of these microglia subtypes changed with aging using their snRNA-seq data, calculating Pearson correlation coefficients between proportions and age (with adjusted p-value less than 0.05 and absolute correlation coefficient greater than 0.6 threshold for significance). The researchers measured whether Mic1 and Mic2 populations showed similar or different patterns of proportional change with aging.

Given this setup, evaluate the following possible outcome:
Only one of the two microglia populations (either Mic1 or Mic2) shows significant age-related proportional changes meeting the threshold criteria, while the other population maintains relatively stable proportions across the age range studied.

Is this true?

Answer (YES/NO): YES